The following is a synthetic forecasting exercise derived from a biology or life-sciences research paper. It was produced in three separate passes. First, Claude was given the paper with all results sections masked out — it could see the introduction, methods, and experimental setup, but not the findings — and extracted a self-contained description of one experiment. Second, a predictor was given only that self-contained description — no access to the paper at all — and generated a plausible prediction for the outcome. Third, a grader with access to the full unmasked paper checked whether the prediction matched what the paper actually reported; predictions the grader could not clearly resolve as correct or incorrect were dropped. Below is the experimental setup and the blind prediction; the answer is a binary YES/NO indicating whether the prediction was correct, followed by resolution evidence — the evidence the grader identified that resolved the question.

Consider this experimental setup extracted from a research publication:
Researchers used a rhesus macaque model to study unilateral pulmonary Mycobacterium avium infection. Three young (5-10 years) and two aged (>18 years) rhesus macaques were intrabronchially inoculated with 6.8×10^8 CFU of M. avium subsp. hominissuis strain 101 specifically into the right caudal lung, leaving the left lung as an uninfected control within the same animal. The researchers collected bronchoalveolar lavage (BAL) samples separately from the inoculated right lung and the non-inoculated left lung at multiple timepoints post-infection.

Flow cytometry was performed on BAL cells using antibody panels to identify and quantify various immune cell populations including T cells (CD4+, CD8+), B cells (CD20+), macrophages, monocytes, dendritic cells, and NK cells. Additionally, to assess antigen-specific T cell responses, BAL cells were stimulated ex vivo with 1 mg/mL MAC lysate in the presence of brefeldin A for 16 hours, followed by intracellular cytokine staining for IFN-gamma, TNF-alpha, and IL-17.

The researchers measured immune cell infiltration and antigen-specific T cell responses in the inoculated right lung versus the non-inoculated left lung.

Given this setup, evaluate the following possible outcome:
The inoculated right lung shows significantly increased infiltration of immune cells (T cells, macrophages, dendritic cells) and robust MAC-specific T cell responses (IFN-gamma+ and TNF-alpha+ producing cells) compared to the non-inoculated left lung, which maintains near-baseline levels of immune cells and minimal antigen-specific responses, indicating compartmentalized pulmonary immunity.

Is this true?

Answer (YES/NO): NO